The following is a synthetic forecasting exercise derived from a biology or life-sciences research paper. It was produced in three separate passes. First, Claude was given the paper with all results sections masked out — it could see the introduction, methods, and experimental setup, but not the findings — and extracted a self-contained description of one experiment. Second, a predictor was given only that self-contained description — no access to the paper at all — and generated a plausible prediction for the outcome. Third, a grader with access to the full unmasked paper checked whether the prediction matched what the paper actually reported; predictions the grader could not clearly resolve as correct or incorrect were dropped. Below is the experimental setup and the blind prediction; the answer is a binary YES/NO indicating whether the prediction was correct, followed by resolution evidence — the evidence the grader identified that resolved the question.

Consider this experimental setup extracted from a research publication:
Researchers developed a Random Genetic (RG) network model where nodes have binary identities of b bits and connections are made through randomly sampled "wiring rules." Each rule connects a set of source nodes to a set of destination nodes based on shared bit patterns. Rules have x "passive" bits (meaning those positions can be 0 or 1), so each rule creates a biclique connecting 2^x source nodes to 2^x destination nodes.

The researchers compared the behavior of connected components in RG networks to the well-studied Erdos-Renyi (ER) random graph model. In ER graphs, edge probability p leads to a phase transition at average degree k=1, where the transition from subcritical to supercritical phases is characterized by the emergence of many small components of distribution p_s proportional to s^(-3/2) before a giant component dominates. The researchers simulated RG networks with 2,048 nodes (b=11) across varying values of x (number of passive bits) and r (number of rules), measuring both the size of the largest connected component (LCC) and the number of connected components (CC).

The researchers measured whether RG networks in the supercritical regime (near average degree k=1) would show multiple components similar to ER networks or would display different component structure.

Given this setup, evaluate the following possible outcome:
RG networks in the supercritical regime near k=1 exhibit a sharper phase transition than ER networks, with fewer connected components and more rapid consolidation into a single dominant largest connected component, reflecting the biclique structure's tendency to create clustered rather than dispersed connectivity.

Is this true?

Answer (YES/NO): YES